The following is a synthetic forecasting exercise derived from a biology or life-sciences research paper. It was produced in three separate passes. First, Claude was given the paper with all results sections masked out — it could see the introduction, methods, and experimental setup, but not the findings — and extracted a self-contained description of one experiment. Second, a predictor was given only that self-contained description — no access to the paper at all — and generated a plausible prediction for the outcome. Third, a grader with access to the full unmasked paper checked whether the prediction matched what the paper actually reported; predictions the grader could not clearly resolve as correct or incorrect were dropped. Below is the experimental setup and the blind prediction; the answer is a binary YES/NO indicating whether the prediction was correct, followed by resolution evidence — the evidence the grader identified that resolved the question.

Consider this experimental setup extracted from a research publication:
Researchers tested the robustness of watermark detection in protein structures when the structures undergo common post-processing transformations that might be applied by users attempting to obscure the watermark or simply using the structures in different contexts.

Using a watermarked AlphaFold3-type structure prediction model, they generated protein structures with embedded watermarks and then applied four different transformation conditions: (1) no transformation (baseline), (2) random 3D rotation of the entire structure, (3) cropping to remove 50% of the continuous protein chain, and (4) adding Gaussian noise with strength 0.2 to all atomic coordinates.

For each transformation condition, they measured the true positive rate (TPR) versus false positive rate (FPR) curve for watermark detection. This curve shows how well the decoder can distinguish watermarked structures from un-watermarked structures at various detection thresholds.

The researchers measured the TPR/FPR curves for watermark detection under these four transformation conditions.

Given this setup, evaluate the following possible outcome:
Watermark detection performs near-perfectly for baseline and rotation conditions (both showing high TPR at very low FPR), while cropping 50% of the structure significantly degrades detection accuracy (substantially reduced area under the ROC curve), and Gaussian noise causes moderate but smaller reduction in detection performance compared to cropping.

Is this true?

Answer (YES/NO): NO